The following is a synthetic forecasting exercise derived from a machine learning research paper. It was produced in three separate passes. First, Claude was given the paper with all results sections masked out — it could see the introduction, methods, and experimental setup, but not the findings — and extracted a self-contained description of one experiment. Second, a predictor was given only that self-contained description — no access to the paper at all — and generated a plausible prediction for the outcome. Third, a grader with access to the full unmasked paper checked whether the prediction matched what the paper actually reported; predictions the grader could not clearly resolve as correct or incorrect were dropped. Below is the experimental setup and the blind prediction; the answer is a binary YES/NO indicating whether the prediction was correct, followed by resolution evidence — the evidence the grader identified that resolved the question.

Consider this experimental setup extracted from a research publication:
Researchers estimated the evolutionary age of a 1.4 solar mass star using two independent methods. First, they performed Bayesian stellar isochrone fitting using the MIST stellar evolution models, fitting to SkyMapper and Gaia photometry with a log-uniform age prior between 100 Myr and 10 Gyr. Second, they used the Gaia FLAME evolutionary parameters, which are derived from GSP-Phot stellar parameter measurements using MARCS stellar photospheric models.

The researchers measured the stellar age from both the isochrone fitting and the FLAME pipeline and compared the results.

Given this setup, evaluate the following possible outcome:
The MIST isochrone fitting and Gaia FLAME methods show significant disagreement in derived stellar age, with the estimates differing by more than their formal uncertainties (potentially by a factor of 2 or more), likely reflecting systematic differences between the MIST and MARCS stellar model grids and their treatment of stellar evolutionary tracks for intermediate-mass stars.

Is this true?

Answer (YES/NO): NO